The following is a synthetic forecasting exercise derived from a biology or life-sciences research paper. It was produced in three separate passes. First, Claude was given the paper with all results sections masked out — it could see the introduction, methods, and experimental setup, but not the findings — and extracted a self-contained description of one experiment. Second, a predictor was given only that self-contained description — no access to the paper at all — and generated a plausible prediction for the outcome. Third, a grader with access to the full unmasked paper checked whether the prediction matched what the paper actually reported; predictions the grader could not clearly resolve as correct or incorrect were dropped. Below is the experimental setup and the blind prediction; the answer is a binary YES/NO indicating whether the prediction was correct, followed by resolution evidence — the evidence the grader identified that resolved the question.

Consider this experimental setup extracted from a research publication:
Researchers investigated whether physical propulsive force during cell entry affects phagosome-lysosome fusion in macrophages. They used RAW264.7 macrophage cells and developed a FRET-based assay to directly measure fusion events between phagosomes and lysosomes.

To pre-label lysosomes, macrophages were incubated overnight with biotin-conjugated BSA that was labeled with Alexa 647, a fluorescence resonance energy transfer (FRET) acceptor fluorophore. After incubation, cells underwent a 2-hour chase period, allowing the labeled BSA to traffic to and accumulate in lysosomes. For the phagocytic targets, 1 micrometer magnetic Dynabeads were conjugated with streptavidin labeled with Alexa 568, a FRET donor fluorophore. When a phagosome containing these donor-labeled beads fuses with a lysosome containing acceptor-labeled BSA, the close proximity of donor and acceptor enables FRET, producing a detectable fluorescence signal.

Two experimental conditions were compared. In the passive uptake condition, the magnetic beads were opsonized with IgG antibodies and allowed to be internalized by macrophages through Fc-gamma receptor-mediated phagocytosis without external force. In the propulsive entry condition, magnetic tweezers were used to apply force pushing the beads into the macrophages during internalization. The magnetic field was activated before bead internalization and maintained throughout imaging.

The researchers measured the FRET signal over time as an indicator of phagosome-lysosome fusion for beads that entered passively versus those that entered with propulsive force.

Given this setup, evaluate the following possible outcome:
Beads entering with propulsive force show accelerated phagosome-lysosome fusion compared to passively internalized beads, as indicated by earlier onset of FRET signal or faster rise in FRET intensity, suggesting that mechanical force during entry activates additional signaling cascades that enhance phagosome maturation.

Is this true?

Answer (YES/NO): NO